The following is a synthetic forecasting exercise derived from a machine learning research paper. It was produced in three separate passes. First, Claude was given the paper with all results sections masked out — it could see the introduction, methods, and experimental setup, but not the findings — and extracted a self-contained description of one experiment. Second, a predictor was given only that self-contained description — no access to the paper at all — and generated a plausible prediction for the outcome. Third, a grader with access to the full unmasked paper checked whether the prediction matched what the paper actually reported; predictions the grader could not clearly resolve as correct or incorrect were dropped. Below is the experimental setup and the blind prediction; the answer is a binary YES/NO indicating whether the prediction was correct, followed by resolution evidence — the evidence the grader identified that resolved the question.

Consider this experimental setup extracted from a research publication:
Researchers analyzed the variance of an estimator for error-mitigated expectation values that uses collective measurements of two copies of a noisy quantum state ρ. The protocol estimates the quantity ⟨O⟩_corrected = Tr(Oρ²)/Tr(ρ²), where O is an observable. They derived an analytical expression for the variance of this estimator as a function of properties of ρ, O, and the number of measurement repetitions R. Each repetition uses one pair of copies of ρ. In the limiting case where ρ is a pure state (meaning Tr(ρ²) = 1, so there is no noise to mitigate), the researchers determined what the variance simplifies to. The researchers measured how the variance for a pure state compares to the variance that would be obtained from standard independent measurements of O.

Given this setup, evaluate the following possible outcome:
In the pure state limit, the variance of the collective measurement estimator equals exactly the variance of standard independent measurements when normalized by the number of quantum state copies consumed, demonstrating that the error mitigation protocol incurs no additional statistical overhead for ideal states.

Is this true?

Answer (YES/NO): YES